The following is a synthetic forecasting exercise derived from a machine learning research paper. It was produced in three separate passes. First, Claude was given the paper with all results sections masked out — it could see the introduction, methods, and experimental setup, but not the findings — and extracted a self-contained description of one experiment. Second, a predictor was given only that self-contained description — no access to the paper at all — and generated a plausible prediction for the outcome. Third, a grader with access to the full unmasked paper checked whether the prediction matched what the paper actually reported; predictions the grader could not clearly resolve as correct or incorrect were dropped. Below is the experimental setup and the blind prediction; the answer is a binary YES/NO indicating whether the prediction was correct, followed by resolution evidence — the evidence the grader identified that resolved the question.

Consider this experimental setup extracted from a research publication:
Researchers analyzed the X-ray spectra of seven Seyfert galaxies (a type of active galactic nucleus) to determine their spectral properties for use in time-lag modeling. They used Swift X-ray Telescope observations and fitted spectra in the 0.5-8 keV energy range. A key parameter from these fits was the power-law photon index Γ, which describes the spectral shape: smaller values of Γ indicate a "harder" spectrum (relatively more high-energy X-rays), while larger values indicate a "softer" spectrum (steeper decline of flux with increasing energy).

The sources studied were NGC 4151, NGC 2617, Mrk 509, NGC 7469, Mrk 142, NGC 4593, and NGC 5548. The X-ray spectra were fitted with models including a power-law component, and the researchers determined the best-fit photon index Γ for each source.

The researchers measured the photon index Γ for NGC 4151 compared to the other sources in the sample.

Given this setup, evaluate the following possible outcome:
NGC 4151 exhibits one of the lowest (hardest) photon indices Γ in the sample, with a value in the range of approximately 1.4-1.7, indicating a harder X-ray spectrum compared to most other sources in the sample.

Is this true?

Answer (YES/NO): NO